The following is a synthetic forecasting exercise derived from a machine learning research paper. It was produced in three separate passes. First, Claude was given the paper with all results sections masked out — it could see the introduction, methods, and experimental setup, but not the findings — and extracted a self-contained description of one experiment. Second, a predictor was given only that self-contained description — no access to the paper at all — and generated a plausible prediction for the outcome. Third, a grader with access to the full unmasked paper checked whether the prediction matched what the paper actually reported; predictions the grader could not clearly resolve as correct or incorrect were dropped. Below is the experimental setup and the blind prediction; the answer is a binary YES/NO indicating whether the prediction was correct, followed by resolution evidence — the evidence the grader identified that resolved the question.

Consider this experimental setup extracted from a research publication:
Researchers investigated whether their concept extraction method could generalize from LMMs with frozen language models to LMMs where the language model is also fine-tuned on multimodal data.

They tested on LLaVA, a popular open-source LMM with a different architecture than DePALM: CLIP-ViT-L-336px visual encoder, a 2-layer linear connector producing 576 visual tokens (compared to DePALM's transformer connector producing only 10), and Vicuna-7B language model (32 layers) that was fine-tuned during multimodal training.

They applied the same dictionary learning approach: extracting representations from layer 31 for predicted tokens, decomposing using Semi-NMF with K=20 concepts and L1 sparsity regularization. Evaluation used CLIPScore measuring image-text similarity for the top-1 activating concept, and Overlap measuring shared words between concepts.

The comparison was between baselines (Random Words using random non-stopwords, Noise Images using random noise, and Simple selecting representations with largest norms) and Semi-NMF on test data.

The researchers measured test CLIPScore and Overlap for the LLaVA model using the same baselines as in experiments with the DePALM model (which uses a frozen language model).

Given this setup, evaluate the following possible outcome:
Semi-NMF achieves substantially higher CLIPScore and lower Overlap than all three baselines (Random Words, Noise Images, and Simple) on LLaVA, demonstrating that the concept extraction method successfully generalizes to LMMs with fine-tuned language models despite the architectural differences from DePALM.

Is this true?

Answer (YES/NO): NO